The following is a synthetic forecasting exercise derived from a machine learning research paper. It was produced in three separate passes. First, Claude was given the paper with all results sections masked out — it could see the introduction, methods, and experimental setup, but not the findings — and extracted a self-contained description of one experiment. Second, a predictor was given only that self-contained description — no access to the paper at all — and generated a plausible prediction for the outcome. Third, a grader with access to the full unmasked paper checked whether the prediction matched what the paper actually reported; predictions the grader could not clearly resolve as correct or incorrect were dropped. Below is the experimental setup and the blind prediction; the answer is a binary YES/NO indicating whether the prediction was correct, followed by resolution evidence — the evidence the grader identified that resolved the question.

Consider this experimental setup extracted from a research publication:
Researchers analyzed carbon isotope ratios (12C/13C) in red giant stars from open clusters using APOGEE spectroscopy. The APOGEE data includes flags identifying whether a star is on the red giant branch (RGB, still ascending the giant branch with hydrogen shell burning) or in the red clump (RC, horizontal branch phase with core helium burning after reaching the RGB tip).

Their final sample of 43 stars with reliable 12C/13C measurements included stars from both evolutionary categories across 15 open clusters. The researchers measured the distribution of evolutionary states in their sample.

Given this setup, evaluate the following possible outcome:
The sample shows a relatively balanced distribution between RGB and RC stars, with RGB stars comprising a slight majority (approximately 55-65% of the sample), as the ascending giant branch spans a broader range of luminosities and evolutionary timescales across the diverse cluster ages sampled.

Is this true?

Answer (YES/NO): NO